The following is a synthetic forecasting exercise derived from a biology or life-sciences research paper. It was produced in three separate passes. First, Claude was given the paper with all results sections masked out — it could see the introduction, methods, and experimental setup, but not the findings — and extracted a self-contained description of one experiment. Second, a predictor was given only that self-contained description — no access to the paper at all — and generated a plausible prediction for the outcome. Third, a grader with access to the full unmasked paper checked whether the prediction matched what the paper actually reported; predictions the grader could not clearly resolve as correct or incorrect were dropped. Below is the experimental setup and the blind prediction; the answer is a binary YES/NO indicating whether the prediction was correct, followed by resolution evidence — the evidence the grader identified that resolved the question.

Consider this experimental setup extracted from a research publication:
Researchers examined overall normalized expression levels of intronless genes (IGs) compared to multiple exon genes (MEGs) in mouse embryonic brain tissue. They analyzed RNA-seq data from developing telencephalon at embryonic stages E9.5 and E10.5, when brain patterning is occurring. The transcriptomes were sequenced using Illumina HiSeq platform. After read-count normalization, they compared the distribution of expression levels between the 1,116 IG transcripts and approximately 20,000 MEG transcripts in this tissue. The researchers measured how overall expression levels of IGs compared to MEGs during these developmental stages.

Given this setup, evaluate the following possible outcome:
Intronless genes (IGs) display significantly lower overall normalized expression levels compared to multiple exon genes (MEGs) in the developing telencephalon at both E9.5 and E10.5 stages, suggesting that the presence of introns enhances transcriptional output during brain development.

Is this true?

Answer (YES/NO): YES